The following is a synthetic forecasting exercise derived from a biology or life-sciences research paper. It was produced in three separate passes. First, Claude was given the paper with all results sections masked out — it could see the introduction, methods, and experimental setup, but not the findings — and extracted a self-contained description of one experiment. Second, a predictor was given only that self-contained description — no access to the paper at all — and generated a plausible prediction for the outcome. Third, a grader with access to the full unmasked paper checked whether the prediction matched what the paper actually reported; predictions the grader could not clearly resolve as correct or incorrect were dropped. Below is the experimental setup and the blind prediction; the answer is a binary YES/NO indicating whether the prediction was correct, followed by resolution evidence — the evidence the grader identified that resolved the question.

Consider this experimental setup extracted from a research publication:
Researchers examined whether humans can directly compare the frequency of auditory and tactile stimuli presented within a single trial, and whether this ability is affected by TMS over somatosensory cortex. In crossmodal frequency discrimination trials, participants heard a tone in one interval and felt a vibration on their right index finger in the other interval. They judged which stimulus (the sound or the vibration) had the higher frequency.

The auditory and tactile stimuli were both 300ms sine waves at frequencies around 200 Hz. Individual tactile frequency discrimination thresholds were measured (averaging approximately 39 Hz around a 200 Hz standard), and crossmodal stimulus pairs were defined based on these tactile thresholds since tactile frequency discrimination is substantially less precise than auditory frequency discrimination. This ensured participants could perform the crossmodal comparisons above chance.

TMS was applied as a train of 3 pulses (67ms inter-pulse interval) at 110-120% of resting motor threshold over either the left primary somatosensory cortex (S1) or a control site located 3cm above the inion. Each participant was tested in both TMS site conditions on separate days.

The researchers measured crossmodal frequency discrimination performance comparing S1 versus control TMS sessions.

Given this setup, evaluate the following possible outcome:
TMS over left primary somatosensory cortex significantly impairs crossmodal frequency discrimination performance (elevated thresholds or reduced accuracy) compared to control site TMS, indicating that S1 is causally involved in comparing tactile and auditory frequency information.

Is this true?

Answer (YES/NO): NO